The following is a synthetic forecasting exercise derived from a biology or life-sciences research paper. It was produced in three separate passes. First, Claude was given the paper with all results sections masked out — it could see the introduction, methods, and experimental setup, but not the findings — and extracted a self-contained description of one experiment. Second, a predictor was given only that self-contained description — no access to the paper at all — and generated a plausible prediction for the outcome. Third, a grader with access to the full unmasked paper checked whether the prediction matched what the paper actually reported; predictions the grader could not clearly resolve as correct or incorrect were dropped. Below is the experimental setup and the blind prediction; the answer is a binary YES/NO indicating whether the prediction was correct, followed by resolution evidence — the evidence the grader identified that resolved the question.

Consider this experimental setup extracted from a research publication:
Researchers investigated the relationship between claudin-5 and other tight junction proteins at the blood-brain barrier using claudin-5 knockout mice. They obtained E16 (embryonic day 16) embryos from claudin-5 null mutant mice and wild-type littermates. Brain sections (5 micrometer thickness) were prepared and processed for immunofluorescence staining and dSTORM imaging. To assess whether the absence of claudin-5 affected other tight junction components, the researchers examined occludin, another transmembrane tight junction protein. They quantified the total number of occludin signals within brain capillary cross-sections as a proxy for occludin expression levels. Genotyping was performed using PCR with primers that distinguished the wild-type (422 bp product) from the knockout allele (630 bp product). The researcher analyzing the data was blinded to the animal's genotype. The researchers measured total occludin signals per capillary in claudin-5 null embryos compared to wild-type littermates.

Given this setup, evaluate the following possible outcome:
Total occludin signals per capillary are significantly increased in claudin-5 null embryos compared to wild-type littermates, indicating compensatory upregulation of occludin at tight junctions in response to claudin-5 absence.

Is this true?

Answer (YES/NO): YES